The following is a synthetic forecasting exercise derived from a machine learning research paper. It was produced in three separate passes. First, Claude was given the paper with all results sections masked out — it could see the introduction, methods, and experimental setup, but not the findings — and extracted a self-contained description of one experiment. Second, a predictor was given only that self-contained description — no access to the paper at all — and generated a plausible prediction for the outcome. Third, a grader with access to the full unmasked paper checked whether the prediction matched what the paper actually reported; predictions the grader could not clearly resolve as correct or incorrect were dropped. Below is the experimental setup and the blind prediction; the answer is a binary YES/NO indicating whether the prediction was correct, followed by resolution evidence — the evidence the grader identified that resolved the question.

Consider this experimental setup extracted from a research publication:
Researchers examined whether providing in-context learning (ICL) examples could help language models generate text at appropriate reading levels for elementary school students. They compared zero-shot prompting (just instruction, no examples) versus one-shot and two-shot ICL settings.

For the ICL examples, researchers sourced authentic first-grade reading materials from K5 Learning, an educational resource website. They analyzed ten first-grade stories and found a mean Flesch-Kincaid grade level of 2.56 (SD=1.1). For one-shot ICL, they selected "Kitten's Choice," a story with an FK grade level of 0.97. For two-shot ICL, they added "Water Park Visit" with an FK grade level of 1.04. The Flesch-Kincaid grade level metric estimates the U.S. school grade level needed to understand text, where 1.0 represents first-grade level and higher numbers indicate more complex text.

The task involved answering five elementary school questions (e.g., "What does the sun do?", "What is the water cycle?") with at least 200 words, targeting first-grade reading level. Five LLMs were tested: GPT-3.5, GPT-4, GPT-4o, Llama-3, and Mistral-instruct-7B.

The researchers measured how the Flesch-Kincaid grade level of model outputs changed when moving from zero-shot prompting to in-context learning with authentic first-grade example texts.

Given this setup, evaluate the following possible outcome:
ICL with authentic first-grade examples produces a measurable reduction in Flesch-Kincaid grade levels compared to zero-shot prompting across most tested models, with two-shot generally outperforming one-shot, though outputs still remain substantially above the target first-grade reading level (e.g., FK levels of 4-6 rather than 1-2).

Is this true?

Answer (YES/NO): NO